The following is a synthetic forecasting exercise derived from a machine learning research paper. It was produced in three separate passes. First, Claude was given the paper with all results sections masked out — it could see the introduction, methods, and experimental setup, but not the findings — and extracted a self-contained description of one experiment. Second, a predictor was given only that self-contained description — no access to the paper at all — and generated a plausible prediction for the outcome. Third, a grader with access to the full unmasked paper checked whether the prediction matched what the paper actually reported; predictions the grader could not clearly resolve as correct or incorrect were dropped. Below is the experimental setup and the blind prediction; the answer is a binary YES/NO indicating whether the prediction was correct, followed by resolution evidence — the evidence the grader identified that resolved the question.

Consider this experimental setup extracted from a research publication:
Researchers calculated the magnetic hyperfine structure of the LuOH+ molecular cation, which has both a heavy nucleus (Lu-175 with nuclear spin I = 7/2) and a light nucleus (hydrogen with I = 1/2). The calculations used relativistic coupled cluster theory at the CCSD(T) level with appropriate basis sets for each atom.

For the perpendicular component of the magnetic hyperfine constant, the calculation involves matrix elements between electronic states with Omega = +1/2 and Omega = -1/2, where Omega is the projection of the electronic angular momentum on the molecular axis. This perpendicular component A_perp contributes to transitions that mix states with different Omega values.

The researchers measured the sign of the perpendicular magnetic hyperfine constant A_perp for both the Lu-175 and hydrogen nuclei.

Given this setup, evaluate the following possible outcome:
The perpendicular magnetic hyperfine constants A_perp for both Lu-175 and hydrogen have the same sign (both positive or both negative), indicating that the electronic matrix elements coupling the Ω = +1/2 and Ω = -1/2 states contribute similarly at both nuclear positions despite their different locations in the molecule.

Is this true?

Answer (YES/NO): NO